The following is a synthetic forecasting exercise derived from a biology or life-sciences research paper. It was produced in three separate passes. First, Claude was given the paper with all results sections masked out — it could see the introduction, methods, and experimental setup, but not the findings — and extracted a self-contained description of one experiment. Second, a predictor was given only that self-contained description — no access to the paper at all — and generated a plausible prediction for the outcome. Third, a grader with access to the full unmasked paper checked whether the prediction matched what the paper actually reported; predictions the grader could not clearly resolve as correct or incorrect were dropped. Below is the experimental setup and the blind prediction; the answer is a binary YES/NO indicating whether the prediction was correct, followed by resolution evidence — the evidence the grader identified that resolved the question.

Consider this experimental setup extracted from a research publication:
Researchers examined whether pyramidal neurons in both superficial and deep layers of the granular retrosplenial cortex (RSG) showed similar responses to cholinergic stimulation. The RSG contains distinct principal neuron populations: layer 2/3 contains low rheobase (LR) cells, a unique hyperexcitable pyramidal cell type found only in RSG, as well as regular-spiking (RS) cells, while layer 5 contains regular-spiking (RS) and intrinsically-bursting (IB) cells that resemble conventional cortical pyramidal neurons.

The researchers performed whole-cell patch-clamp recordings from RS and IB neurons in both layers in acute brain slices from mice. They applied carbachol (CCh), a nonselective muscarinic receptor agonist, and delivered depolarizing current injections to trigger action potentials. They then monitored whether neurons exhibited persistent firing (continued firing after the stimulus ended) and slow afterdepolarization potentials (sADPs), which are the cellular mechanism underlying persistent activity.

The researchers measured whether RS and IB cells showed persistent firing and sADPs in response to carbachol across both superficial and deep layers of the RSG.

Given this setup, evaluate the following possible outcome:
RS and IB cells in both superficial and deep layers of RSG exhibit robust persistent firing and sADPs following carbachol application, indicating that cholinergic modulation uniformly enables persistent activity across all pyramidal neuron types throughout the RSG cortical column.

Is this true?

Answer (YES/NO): NO